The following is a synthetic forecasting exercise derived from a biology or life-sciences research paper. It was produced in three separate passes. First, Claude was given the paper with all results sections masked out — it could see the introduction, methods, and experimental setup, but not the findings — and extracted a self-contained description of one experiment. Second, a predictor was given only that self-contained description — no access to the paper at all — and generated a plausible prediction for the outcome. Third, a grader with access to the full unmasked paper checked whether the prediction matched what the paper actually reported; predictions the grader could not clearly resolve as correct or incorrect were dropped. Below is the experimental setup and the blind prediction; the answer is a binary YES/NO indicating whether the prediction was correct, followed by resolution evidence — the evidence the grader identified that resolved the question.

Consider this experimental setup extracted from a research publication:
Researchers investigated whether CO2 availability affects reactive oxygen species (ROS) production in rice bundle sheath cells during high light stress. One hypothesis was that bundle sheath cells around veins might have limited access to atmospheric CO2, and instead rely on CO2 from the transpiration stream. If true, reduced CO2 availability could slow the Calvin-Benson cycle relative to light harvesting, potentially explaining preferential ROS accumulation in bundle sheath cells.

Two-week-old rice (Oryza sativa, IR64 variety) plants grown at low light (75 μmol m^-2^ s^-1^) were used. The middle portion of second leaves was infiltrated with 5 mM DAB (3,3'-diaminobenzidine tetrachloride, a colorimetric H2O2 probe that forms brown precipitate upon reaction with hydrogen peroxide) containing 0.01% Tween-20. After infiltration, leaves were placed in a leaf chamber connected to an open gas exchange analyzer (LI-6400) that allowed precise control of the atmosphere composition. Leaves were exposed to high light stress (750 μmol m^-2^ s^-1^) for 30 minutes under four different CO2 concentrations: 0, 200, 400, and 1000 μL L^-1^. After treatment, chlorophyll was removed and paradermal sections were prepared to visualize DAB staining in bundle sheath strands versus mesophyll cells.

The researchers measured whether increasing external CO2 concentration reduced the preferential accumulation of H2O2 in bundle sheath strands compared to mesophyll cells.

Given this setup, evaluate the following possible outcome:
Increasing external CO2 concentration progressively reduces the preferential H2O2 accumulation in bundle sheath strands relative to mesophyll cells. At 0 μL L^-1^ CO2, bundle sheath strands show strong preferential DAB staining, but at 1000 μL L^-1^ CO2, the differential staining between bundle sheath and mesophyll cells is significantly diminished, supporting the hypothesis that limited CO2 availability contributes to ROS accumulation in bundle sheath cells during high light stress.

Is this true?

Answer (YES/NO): NO